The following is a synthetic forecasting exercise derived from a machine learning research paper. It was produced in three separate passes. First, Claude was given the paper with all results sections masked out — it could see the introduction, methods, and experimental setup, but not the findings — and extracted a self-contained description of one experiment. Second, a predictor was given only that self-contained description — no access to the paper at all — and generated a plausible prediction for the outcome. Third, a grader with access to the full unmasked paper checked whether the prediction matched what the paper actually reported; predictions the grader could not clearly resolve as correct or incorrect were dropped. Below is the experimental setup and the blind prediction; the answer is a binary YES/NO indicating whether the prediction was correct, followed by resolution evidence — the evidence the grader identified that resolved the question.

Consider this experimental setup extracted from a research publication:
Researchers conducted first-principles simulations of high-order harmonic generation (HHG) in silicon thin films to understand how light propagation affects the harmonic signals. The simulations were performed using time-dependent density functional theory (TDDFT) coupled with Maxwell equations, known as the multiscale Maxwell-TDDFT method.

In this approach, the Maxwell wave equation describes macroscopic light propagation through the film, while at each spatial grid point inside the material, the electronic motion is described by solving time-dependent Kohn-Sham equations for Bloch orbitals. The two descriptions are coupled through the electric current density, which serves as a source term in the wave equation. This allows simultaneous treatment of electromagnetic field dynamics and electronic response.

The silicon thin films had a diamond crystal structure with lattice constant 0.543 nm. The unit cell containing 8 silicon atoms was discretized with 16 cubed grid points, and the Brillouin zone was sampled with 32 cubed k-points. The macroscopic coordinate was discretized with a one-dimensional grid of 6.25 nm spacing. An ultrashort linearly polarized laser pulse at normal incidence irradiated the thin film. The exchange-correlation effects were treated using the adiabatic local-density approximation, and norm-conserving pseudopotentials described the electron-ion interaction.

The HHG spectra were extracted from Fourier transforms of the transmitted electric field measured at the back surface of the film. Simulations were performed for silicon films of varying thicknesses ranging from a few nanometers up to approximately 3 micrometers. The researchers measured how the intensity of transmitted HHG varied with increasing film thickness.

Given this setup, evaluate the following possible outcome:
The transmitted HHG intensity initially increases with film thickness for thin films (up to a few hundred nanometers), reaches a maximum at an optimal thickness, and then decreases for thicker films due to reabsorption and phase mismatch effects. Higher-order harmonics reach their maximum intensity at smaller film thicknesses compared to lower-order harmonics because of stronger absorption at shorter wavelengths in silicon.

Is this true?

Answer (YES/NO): NO